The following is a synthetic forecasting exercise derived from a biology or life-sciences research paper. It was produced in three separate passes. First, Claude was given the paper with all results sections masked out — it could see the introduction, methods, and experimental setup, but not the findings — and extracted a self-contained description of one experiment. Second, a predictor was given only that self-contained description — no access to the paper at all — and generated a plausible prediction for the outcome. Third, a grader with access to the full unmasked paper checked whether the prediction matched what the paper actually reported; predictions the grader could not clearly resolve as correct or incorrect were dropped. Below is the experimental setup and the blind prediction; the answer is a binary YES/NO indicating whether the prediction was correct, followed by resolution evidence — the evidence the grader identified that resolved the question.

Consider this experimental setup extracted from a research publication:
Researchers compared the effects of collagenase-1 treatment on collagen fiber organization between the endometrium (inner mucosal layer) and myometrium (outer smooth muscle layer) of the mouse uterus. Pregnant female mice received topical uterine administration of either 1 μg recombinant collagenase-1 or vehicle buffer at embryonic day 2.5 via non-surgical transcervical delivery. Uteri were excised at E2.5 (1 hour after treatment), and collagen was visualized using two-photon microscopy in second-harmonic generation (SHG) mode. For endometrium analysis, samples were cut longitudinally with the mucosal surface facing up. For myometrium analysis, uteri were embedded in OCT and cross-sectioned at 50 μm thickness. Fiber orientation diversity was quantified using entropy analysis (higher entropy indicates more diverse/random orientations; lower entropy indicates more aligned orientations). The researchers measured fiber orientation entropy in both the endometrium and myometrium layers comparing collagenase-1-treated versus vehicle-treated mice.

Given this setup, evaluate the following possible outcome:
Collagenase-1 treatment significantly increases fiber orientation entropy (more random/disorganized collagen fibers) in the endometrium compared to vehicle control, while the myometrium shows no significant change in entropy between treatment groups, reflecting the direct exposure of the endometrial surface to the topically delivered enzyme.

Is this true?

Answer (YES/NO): YES